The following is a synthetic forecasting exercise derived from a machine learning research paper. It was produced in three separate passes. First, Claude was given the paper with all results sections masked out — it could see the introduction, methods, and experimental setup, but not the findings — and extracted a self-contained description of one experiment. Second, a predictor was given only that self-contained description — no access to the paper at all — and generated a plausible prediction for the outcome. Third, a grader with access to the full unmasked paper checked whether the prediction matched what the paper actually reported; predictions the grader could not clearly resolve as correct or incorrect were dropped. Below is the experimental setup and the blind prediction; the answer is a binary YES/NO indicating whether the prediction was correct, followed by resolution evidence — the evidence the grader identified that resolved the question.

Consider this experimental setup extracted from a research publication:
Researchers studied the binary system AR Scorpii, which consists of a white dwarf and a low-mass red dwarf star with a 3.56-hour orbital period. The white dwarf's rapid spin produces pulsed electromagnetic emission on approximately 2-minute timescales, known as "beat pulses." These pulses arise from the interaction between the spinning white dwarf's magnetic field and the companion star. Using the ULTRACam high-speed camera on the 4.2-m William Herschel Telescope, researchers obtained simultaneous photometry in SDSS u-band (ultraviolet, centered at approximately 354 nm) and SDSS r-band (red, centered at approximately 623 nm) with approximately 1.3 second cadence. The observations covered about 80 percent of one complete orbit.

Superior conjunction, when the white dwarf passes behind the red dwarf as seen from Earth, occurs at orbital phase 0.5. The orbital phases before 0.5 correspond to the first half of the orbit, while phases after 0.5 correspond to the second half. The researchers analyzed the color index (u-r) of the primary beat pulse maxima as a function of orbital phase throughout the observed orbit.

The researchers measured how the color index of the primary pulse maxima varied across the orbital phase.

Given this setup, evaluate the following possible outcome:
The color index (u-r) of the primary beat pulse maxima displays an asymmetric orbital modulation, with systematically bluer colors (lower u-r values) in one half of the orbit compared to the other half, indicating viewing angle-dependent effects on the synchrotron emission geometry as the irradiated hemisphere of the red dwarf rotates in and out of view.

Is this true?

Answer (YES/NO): YES